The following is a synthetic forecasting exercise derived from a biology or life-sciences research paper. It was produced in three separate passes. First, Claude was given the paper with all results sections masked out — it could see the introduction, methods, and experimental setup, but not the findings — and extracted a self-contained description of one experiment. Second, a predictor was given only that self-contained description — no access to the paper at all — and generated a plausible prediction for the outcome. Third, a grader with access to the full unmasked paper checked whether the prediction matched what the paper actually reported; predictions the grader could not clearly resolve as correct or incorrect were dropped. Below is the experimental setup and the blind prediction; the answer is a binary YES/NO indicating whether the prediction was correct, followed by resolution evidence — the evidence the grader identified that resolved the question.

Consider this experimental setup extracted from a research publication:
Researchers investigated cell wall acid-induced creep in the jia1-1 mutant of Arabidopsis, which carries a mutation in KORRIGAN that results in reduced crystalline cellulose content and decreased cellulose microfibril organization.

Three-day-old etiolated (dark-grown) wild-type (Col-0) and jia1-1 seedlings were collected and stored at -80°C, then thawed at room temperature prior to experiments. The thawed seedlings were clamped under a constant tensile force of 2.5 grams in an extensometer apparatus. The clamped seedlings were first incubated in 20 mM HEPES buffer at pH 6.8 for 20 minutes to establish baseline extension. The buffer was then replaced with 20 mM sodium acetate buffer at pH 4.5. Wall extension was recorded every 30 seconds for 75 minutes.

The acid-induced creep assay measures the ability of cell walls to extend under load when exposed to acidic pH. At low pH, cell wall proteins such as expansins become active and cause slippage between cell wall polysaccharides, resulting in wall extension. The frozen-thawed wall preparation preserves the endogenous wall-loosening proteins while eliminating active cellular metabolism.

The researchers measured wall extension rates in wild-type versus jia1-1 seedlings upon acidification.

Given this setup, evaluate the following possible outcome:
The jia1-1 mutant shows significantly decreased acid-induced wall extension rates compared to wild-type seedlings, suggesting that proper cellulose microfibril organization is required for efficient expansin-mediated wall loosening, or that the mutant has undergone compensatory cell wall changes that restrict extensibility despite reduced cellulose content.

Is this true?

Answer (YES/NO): NO